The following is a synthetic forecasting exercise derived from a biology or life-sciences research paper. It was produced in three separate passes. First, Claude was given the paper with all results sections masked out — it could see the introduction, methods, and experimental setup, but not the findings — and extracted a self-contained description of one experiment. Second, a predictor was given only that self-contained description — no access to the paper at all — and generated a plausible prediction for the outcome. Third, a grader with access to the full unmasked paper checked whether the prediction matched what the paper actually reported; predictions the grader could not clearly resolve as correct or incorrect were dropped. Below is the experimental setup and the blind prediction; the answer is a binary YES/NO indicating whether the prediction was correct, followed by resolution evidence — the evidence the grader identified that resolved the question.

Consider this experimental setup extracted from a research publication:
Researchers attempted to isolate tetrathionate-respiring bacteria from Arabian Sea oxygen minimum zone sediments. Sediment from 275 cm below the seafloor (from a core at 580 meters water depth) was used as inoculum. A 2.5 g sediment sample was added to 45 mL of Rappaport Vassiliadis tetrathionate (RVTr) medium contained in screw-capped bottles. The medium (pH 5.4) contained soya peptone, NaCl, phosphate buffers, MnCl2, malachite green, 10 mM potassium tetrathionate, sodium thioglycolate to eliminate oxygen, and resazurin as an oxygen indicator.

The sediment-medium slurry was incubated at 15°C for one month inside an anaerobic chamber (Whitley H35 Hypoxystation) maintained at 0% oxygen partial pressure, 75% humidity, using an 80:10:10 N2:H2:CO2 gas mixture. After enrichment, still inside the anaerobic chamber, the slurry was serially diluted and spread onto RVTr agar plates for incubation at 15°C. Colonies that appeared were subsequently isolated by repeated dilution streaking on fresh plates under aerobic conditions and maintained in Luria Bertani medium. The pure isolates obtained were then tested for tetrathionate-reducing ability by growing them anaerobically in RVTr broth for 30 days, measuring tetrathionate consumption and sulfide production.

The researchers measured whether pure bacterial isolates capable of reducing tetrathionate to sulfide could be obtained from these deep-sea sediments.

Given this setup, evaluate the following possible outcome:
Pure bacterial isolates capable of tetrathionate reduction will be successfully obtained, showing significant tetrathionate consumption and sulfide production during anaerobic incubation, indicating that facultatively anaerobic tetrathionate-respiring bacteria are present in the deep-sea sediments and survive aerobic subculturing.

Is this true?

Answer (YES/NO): NO